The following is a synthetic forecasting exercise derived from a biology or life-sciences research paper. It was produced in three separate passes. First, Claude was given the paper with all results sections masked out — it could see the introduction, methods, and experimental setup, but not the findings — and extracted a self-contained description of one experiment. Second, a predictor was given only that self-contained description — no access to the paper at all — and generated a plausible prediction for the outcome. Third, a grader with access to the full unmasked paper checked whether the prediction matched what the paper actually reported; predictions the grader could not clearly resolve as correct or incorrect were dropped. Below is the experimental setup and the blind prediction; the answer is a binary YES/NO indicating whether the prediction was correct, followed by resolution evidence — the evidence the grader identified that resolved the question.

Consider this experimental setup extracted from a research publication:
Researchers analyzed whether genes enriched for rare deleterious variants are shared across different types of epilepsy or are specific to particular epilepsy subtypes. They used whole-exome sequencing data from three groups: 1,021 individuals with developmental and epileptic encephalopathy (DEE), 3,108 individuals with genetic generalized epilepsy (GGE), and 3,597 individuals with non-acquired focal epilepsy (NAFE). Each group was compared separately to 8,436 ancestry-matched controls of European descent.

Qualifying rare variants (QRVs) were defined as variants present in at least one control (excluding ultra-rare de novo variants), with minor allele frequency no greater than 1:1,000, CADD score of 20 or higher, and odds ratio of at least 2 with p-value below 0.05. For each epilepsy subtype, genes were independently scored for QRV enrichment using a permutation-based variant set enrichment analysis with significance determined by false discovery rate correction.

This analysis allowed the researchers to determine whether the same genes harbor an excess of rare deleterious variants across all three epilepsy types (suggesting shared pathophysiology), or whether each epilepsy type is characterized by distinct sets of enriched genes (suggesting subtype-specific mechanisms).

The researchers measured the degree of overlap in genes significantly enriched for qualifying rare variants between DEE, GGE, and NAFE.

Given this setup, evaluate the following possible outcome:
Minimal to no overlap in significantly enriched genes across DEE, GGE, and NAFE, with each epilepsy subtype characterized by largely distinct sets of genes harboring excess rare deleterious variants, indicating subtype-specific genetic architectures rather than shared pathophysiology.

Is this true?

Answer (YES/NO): YES